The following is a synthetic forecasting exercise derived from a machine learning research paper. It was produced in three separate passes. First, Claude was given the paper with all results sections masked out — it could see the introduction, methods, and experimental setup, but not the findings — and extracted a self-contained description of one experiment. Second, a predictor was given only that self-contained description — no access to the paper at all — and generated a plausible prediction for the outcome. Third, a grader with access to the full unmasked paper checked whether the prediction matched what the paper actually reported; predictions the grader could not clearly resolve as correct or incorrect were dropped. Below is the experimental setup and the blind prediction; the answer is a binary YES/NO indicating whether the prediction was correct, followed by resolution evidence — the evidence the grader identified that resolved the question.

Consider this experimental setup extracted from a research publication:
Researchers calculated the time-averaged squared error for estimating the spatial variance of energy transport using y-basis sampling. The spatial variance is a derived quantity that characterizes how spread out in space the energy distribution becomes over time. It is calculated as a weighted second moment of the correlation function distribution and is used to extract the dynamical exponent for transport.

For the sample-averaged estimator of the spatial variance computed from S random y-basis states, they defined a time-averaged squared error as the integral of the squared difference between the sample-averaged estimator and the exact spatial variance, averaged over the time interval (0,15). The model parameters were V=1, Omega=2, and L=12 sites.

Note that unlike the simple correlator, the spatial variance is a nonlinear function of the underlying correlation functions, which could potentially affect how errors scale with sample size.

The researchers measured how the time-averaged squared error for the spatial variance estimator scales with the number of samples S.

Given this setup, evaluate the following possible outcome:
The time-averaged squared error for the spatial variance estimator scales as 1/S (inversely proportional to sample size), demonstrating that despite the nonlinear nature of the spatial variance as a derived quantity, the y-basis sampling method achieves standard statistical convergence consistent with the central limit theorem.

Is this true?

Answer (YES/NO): YES